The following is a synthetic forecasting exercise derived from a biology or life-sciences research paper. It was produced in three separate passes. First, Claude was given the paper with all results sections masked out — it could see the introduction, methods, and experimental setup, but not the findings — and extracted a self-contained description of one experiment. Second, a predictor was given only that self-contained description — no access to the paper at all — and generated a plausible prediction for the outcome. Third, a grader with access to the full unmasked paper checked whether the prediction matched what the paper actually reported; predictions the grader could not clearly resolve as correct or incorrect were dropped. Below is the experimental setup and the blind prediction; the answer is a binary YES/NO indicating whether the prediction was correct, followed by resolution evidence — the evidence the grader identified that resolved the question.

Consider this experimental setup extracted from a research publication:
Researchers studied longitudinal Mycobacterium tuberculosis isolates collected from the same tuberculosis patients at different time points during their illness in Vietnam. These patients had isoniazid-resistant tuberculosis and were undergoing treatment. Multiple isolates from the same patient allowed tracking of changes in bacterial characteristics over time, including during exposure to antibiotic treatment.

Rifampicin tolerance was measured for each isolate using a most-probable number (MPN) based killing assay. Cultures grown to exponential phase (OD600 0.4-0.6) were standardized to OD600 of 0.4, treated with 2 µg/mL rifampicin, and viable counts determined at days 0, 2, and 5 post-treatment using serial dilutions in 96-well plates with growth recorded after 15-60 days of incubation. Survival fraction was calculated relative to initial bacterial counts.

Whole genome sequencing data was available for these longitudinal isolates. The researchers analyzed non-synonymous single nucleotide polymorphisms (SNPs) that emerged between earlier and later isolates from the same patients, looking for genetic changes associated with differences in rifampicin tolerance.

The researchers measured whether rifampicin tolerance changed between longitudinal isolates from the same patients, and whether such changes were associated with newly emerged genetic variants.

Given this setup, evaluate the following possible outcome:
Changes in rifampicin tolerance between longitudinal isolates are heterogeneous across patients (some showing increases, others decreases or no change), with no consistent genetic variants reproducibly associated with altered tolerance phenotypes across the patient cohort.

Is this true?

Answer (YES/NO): YES